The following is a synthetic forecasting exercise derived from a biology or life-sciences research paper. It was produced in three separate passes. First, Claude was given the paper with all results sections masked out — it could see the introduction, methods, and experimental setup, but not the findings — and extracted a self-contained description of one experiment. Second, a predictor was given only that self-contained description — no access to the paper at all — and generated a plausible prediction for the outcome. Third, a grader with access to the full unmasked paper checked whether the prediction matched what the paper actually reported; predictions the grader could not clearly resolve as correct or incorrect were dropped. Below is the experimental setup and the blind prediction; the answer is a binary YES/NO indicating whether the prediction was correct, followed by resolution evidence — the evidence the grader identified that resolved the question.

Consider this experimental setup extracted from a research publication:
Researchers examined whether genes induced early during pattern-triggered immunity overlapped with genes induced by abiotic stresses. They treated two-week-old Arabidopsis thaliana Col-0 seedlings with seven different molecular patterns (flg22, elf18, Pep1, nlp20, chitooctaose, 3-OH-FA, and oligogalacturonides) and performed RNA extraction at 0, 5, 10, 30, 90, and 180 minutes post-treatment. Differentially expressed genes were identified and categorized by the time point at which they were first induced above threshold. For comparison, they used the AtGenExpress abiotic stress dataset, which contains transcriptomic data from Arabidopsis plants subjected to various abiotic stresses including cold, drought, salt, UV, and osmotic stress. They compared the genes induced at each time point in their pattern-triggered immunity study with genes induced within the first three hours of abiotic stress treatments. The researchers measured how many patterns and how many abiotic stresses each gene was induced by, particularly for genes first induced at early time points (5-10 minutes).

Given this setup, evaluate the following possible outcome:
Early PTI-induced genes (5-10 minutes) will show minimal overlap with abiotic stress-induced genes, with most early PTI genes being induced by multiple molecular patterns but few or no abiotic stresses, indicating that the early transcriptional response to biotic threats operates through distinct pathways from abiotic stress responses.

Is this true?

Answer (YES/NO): NO